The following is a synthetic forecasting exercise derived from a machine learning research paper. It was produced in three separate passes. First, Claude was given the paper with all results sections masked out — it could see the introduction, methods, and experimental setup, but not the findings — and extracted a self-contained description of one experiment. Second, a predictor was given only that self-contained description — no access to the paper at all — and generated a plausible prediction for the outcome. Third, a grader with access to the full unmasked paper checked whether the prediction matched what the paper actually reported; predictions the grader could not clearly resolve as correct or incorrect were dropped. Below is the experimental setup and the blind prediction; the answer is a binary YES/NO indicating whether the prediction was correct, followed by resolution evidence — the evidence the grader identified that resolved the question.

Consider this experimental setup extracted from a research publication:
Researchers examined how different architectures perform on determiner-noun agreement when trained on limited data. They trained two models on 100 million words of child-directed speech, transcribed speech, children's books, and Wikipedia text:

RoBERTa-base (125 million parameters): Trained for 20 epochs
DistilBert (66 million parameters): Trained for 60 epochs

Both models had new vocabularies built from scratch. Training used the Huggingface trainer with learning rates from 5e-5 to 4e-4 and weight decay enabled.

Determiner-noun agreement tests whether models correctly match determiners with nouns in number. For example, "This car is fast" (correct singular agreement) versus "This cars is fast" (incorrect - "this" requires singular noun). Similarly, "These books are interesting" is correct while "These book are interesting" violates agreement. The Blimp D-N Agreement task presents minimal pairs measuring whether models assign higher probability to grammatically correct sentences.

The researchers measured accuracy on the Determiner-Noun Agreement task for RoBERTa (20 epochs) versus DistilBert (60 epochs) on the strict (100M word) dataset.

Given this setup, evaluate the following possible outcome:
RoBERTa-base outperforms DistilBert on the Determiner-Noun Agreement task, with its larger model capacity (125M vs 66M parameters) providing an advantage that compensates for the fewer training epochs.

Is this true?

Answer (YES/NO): NO